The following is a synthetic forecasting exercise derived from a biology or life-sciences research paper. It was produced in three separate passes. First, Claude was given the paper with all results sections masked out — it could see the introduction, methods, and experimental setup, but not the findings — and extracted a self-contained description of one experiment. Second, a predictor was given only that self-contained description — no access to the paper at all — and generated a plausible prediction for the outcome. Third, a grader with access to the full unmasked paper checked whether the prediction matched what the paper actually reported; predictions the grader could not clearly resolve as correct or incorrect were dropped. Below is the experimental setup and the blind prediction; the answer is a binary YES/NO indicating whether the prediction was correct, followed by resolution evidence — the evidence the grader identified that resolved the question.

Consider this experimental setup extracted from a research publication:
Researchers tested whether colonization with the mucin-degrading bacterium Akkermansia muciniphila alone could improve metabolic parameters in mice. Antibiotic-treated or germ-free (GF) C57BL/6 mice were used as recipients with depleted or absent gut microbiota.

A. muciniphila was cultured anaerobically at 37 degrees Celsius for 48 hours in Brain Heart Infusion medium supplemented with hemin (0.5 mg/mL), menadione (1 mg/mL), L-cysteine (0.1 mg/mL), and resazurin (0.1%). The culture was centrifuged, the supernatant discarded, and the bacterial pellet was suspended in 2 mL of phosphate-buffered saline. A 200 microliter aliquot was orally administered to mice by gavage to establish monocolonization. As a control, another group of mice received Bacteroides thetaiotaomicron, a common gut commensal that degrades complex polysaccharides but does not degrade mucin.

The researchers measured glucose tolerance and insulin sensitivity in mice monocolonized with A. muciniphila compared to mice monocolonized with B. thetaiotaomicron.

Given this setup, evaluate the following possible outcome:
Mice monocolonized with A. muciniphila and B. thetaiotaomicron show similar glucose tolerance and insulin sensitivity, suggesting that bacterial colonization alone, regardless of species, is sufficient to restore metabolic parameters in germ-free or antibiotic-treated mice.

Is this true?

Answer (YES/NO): NO